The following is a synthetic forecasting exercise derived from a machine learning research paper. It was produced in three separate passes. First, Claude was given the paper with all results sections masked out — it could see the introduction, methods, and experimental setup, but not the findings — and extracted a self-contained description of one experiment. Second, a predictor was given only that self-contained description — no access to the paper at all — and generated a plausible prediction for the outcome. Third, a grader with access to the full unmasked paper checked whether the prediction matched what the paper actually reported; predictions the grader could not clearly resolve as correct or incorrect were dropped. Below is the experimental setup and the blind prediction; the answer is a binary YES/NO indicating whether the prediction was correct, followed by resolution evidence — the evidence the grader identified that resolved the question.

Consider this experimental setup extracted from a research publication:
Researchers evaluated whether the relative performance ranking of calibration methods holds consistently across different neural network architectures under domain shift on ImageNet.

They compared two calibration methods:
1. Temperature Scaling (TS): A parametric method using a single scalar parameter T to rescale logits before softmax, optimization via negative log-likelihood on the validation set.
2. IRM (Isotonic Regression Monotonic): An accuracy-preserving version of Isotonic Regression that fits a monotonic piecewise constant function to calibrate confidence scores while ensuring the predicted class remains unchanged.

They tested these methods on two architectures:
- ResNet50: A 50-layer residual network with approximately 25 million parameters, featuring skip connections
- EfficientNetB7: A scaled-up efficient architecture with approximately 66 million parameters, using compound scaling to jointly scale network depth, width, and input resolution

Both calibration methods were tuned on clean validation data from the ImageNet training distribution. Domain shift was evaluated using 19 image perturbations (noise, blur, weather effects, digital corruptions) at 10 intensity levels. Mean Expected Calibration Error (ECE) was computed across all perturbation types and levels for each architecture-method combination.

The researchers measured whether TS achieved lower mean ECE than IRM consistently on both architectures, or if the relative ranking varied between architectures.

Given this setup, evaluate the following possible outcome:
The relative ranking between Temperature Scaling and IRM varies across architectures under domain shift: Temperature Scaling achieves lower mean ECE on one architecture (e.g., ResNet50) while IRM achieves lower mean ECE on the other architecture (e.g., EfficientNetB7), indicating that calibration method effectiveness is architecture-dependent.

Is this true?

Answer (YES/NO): YES